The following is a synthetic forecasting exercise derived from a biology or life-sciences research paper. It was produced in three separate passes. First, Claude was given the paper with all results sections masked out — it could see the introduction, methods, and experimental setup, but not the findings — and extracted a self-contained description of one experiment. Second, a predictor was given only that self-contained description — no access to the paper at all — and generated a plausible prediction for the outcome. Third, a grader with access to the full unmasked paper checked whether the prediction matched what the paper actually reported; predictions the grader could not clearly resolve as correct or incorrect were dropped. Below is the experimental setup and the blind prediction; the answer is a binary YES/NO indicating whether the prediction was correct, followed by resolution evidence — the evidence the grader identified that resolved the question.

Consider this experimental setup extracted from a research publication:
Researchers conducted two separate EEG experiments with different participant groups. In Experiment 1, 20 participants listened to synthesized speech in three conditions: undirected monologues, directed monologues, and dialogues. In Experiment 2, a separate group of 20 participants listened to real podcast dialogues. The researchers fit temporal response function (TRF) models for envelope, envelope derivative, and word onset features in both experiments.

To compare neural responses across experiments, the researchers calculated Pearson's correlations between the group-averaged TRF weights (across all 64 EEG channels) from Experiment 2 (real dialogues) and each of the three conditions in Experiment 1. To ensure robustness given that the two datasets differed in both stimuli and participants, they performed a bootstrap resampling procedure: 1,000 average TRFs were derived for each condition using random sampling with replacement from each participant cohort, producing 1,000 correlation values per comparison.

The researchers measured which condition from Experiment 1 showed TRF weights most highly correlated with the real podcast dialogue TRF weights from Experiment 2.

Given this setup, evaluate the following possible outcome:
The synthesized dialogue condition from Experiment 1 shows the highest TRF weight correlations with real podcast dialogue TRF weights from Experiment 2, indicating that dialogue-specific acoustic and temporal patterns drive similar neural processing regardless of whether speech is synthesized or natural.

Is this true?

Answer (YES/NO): NO